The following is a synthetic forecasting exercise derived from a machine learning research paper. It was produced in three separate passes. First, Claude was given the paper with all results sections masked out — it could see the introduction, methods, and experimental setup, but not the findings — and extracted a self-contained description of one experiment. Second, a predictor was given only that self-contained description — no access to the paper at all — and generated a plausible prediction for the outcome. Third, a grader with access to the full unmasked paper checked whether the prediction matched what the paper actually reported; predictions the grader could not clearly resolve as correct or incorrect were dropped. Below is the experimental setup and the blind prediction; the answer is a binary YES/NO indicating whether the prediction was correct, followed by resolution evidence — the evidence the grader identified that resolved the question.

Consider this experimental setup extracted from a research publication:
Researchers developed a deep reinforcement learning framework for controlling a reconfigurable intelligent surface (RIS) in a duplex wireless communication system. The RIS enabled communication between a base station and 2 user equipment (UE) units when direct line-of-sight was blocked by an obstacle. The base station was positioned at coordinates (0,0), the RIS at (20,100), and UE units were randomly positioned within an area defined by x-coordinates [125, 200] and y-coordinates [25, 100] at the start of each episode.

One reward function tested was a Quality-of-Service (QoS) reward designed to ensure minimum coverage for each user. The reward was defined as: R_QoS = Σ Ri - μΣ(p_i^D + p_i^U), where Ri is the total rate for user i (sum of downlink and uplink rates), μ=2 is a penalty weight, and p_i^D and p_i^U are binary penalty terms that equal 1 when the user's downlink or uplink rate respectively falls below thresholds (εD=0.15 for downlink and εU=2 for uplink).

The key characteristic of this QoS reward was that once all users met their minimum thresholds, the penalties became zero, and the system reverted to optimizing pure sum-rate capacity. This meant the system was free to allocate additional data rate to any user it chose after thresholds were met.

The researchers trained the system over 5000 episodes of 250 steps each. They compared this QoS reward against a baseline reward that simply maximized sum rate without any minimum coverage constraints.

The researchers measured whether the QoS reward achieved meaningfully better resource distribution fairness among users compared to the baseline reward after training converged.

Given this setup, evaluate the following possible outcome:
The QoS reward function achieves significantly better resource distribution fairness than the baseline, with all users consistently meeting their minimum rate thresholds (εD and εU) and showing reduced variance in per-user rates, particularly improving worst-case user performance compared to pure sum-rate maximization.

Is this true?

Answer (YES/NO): NO